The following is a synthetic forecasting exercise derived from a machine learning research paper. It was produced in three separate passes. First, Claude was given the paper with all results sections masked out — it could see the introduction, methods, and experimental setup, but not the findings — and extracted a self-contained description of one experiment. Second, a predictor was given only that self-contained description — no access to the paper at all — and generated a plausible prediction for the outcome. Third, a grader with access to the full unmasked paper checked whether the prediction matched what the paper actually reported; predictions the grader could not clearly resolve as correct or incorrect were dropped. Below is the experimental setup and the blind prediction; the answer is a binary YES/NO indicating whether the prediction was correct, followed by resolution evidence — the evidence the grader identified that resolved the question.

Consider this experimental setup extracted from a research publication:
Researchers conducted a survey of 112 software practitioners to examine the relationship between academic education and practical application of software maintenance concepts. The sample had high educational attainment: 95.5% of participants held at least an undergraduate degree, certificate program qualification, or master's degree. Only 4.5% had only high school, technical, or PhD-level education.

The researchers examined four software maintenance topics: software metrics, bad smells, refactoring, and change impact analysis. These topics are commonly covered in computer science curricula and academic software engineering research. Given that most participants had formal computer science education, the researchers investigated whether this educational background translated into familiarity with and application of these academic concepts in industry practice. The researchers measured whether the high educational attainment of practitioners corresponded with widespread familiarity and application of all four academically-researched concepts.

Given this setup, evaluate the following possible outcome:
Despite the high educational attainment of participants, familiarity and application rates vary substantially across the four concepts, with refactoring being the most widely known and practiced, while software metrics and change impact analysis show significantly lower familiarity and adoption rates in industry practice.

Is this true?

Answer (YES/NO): NO